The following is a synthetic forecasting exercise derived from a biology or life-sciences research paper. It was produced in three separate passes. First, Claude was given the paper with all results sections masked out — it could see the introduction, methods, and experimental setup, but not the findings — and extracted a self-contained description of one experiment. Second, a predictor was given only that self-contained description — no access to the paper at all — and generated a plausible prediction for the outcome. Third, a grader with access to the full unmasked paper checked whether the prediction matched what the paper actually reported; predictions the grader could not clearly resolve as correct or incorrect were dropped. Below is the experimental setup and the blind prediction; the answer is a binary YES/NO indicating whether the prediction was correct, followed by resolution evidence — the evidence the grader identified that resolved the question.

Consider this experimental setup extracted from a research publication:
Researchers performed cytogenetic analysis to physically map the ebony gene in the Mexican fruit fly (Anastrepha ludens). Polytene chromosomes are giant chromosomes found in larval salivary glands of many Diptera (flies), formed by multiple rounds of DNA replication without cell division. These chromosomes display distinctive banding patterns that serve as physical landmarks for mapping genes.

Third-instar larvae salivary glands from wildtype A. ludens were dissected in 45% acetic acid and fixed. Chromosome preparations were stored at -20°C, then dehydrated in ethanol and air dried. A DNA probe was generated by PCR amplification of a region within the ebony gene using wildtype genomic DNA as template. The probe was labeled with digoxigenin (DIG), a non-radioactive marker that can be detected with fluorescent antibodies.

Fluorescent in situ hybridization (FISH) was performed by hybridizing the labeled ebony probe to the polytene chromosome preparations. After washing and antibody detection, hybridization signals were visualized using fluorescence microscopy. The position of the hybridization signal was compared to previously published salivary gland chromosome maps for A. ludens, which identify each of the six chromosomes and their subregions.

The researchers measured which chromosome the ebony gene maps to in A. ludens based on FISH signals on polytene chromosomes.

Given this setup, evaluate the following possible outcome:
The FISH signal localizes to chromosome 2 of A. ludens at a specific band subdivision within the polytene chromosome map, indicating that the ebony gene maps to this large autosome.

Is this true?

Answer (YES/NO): YES